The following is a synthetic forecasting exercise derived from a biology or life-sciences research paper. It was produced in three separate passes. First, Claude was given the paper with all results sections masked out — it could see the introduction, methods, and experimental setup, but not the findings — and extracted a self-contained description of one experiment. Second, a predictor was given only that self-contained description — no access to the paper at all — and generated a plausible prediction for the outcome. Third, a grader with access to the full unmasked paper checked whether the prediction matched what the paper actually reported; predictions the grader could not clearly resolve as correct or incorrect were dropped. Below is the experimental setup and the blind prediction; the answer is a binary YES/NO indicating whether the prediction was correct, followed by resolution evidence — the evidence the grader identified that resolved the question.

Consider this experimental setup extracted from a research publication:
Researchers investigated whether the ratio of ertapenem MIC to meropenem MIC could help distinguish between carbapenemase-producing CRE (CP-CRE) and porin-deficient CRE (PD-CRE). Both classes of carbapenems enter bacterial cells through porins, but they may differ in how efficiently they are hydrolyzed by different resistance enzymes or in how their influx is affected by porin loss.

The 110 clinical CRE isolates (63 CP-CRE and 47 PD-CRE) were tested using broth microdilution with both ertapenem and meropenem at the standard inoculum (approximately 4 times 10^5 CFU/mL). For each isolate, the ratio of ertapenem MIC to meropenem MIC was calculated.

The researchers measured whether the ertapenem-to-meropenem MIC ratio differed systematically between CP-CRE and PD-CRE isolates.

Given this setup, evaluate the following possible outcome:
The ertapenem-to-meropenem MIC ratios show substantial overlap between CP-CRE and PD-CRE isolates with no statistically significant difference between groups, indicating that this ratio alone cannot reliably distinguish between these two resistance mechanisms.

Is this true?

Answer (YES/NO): NO